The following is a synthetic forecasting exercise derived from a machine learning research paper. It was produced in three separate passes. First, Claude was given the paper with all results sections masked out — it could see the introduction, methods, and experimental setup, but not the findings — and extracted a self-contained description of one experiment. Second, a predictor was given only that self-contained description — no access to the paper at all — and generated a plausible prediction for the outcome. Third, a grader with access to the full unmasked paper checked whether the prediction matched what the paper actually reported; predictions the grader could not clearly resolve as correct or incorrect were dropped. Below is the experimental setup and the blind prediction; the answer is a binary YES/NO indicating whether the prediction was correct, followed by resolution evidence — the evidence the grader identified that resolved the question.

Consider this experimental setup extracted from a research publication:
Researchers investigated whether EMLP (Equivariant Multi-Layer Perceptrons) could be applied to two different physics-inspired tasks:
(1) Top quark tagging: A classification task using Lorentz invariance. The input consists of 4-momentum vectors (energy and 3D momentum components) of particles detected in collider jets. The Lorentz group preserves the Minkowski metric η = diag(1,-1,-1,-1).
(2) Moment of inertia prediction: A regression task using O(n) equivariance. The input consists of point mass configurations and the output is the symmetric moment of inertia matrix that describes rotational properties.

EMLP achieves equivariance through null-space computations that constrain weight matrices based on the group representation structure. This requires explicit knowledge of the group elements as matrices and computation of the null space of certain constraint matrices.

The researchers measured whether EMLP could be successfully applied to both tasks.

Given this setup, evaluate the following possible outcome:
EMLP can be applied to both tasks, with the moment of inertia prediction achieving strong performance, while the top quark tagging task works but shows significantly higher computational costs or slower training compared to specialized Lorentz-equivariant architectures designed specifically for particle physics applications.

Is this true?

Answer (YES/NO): NO